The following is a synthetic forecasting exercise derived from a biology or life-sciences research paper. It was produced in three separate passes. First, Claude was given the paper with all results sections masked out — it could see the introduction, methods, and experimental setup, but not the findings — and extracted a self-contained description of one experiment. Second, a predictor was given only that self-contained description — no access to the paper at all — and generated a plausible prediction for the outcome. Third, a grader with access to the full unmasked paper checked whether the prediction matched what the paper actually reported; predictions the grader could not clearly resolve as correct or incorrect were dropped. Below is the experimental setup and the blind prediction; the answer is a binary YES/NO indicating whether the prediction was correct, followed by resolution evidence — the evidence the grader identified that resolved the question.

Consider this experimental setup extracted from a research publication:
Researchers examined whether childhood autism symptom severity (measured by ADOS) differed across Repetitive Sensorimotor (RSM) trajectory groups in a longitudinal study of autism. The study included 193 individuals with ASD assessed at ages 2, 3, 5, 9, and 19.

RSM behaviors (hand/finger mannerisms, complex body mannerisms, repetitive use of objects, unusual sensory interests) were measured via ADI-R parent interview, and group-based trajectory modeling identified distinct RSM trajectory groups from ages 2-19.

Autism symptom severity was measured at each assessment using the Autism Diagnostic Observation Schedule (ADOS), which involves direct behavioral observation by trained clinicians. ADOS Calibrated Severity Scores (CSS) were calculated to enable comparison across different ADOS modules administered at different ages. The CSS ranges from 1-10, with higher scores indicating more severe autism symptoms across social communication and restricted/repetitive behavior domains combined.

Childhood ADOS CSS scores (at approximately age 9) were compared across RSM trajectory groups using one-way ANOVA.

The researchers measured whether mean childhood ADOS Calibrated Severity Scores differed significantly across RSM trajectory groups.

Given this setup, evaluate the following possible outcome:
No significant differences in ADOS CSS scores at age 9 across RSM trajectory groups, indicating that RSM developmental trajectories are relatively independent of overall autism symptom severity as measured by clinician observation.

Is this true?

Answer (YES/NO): NO